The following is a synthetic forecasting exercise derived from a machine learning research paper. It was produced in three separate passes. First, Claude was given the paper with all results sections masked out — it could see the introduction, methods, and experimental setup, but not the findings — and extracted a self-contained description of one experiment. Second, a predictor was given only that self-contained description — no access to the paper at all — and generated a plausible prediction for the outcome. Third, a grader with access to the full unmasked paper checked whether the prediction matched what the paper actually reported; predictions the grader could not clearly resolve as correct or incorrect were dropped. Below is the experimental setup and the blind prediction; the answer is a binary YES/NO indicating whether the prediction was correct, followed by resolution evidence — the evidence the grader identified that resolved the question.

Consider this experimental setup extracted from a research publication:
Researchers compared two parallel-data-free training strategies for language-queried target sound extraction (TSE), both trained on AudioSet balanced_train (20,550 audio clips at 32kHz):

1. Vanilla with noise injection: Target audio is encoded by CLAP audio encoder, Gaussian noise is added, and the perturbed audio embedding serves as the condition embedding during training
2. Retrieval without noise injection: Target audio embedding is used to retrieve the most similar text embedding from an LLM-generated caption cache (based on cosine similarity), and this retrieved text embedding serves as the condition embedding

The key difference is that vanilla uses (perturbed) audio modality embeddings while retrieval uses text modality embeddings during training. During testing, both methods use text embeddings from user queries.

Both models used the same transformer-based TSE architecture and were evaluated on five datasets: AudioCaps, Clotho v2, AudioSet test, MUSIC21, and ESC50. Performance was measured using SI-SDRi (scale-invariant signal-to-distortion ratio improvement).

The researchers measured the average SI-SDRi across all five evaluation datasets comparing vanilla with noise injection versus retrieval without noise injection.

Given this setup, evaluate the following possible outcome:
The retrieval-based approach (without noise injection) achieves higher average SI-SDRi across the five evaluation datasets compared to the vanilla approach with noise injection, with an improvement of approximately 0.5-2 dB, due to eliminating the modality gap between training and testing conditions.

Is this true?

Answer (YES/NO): NO